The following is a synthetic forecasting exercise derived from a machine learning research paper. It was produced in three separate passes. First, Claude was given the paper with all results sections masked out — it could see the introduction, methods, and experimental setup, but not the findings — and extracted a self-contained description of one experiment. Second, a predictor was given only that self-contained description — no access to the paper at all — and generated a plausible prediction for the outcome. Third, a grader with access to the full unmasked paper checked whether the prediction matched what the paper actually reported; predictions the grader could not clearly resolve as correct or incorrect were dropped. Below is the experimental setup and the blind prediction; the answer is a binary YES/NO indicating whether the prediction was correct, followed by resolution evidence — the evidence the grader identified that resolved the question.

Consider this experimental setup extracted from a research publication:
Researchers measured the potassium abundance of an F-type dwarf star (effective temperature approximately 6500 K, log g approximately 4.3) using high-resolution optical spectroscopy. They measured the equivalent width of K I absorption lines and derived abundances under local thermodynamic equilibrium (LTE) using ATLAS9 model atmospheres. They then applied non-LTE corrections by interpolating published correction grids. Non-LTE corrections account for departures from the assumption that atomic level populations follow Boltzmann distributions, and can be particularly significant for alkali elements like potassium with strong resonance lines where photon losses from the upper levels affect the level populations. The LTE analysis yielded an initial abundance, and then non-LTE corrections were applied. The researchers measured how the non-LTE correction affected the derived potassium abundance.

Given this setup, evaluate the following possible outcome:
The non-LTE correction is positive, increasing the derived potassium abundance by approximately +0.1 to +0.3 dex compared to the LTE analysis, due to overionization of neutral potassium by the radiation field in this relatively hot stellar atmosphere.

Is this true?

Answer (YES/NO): NO